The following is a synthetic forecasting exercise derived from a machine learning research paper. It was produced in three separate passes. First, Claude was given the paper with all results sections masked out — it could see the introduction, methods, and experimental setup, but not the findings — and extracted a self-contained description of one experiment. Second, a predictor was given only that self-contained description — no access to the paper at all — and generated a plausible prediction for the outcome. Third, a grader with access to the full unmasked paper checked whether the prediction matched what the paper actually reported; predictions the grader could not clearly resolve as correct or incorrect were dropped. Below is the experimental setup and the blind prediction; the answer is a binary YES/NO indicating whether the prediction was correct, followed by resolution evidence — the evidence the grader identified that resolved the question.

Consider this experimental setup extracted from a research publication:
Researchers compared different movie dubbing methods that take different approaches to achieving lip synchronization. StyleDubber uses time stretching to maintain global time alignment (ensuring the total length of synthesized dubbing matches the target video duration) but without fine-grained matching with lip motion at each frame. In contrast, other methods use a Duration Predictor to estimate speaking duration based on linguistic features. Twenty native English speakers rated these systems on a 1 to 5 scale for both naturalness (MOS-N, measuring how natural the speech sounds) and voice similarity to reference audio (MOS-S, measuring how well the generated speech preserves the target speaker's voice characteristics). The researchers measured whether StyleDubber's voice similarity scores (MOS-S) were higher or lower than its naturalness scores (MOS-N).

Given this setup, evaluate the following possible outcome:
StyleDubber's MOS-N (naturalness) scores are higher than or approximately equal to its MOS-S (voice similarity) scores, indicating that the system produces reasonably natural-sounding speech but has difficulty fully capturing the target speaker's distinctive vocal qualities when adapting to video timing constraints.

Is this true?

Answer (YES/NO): NO